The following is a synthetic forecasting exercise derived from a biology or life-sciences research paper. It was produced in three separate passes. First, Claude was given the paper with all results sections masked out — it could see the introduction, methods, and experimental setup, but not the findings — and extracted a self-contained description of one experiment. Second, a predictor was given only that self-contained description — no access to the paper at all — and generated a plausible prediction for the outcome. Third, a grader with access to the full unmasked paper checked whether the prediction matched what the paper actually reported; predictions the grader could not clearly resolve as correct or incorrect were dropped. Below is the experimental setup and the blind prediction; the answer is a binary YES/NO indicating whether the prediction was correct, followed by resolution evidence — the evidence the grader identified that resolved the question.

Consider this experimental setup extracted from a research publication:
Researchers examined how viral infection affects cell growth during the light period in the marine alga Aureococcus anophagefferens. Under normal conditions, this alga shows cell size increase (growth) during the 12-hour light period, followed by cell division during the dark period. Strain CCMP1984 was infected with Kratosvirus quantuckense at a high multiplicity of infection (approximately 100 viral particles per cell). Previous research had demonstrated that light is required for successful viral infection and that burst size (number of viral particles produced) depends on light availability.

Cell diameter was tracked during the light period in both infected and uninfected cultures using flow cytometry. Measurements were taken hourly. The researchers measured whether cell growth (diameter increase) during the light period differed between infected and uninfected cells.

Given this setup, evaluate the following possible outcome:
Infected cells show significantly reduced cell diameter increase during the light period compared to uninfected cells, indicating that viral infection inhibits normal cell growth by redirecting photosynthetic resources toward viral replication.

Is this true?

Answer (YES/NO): NO